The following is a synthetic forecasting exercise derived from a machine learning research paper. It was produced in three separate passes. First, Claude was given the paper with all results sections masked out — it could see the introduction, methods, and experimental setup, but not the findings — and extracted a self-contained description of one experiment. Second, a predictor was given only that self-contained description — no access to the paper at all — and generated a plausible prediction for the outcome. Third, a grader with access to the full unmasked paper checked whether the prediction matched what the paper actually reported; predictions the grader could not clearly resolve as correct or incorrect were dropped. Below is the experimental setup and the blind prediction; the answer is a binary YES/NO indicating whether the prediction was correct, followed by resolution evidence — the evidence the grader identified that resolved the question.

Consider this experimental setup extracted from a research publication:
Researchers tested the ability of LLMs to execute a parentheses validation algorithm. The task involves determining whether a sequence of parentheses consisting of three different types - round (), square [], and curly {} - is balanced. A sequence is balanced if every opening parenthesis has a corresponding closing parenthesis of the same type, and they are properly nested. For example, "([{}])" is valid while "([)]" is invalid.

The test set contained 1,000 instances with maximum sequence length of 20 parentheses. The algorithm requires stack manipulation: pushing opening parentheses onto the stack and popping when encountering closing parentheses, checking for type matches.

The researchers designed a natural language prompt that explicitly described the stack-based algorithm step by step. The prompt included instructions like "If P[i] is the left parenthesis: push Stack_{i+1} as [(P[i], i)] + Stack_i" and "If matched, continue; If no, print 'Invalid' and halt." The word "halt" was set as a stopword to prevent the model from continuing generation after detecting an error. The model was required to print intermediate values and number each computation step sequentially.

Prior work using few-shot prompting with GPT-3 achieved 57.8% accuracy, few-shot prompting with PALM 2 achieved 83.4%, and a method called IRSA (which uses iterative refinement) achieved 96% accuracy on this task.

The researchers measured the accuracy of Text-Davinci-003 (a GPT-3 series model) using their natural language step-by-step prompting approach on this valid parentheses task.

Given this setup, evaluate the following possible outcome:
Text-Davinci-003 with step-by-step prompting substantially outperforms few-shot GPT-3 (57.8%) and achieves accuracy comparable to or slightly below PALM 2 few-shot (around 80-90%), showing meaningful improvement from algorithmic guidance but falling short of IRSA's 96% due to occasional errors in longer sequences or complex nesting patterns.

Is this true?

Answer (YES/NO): NO